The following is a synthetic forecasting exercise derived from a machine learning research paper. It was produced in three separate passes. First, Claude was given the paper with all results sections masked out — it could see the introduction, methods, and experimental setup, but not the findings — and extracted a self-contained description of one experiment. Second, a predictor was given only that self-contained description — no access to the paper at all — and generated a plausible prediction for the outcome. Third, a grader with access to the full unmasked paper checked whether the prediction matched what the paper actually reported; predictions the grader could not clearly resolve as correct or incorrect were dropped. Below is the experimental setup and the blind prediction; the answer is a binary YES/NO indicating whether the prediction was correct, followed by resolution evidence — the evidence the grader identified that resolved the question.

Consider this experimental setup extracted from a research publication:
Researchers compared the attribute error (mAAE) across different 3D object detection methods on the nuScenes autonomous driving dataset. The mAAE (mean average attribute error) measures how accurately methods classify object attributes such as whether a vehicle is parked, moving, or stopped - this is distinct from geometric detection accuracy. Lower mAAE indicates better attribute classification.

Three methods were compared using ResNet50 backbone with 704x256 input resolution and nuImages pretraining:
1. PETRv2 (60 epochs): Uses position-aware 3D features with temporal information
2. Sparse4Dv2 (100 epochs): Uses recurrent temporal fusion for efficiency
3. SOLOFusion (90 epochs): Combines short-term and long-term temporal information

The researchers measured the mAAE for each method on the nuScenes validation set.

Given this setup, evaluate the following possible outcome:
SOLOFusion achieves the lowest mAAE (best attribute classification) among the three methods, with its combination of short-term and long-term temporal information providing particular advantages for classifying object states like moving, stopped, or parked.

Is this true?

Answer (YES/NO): NO